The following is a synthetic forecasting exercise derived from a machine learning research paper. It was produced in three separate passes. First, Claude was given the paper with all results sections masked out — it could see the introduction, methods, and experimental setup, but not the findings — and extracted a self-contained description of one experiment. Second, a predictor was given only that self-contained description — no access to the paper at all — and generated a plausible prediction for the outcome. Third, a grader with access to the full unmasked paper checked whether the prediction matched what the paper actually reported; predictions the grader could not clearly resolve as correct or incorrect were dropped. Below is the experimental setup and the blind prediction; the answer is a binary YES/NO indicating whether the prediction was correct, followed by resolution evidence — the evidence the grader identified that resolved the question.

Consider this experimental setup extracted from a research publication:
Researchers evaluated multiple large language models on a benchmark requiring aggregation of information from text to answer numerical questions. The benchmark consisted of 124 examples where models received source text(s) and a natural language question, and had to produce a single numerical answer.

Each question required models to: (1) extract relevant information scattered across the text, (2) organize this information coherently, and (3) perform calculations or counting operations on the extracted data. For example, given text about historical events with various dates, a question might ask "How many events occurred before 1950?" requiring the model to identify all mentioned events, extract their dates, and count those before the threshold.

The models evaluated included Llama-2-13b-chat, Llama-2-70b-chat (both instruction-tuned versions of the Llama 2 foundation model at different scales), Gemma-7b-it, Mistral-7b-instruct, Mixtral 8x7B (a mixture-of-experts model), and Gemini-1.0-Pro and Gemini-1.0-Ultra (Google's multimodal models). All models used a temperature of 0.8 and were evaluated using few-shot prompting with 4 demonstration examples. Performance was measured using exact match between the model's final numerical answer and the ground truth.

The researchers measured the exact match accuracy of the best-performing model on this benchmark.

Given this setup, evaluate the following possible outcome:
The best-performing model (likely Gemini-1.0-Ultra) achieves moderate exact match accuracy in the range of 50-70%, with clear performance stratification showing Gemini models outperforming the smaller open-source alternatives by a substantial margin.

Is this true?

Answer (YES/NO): NO